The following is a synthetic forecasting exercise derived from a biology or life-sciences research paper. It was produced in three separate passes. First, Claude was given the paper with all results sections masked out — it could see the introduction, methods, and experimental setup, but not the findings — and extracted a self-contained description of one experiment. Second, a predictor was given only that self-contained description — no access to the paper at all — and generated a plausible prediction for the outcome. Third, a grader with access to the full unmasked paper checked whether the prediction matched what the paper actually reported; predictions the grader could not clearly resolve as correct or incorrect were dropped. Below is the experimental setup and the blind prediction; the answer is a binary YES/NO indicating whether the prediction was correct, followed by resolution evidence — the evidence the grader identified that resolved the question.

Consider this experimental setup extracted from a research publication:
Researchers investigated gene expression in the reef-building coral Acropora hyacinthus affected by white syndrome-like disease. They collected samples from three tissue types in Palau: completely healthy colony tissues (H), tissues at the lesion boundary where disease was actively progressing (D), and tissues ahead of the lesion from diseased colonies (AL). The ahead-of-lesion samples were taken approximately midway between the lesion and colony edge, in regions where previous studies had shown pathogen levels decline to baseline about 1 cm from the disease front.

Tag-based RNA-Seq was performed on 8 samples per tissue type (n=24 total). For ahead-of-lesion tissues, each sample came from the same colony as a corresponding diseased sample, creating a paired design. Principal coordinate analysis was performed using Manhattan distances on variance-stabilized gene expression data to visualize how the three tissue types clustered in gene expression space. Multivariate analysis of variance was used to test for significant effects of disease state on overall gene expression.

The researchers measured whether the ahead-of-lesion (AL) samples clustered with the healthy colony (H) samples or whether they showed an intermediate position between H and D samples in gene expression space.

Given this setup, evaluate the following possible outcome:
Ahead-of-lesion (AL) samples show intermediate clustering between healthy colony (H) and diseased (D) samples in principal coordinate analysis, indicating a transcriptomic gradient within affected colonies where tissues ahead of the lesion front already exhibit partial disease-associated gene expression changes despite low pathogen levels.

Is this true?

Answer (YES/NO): NO